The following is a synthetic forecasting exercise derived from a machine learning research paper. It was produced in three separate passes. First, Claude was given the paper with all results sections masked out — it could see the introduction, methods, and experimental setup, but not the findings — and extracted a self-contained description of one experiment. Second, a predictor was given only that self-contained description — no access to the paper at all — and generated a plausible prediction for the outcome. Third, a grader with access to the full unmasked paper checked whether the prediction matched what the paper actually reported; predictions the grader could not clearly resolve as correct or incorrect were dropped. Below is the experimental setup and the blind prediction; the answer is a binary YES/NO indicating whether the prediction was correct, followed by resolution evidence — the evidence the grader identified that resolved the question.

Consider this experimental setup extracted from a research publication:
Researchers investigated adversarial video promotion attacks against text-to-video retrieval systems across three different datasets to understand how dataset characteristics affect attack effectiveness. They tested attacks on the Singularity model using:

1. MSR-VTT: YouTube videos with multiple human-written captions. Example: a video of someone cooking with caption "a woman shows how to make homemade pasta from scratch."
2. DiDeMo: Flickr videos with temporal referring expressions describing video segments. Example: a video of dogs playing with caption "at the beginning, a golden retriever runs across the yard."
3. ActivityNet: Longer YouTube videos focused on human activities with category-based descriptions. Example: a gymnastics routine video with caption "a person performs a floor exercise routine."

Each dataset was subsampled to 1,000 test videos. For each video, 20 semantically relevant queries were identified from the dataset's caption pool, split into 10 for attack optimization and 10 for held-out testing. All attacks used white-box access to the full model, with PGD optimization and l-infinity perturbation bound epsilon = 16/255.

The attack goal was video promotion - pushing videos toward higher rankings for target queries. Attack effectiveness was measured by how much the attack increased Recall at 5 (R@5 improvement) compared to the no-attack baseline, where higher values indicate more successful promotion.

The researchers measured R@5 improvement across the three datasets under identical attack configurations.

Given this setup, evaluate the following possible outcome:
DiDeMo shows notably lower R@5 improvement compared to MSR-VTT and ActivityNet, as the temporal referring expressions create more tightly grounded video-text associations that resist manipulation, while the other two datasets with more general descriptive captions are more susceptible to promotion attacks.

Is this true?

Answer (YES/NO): YES